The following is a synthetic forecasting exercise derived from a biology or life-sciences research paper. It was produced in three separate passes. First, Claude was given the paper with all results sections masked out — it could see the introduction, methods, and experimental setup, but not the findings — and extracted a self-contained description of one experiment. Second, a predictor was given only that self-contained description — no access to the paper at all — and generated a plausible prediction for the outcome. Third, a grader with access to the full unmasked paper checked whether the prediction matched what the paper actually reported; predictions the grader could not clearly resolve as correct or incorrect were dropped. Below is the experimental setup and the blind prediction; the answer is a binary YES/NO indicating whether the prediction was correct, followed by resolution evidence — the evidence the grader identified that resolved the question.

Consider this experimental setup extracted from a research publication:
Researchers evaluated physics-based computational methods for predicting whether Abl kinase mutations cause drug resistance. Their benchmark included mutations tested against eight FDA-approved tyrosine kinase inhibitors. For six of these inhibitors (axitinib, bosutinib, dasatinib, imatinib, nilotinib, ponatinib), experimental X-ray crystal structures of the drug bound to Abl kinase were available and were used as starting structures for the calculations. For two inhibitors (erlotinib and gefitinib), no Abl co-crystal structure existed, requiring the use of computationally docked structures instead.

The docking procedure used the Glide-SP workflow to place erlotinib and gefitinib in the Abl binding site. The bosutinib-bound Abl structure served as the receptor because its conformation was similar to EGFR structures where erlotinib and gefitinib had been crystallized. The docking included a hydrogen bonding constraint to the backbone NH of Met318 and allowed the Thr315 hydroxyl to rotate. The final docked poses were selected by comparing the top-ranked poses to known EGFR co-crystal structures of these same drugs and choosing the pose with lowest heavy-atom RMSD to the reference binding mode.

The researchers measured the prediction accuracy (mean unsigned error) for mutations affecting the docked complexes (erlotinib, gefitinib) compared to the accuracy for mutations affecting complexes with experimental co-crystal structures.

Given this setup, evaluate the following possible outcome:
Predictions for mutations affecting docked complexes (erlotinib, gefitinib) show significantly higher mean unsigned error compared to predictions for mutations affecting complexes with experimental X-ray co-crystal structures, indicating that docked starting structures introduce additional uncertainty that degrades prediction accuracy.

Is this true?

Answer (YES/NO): NO